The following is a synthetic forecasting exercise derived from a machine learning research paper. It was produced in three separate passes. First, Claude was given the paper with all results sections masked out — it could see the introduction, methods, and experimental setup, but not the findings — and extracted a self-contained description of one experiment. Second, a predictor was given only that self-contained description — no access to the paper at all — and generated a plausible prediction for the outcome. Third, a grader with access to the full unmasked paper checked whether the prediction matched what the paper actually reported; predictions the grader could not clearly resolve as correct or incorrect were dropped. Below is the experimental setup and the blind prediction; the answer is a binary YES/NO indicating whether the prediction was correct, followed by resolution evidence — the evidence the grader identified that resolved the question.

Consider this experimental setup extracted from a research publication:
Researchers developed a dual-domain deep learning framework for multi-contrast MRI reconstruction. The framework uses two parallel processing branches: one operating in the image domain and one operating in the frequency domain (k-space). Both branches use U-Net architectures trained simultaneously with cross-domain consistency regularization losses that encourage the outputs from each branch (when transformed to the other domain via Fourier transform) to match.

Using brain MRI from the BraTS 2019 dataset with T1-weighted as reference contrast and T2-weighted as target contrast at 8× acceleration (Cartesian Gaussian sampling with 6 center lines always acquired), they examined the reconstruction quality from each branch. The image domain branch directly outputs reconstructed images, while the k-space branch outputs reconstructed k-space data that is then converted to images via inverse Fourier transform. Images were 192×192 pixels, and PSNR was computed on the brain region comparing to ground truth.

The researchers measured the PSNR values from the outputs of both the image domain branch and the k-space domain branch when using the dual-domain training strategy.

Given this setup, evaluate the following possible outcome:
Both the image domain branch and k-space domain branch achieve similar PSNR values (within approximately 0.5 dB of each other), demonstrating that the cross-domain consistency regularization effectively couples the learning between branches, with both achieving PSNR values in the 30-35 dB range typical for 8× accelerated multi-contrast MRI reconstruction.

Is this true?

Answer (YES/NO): NO